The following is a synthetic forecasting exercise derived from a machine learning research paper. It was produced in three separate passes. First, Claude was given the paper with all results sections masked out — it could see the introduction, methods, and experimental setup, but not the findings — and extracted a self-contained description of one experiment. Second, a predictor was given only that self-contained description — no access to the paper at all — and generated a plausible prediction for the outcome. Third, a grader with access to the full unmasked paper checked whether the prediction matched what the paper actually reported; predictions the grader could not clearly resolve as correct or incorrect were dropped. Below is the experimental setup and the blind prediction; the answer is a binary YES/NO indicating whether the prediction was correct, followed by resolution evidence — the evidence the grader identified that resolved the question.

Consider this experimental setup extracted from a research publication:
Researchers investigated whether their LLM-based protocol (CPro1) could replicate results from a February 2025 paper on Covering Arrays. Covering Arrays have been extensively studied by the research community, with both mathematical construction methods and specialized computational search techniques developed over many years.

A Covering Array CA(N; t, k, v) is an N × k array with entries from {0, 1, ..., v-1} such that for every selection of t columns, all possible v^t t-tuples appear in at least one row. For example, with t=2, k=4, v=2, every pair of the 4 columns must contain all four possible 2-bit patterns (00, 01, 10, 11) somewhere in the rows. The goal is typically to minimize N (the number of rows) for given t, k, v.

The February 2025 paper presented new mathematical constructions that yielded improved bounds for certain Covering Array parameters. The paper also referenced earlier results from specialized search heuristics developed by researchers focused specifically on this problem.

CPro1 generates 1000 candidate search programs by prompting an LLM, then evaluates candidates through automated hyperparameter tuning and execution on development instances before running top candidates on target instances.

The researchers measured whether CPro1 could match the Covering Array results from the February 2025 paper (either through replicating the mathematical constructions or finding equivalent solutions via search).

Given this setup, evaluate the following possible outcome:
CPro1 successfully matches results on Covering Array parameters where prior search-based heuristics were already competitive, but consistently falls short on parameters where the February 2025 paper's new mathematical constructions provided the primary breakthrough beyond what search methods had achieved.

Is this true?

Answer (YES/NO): NO